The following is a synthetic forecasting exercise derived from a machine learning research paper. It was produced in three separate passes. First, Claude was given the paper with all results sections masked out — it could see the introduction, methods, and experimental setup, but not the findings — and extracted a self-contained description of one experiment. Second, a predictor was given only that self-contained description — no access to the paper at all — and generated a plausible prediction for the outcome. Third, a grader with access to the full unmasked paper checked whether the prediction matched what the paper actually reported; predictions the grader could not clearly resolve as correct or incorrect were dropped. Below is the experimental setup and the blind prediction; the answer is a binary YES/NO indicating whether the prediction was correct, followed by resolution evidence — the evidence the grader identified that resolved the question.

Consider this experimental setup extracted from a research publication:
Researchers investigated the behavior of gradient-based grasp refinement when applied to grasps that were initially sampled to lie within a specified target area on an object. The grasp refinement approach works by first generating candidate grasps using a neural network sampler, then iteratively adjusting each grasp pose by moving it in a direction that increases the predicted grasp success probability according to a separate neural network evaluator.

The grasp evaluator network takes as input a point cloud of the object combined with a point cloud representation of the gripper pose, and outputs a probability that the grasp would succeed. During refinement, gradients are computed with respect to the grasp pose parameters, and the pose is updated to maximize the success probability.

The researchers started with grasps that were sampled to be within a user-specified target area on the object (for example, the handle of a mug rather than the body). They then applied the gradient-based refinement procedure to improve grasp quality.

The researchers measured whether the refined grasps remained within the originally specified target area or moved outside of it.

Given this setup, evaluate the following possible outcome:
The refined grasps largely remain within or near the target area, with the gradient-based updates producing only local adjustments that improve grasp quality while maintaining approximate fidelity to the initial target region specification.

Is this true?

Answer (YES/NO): NO